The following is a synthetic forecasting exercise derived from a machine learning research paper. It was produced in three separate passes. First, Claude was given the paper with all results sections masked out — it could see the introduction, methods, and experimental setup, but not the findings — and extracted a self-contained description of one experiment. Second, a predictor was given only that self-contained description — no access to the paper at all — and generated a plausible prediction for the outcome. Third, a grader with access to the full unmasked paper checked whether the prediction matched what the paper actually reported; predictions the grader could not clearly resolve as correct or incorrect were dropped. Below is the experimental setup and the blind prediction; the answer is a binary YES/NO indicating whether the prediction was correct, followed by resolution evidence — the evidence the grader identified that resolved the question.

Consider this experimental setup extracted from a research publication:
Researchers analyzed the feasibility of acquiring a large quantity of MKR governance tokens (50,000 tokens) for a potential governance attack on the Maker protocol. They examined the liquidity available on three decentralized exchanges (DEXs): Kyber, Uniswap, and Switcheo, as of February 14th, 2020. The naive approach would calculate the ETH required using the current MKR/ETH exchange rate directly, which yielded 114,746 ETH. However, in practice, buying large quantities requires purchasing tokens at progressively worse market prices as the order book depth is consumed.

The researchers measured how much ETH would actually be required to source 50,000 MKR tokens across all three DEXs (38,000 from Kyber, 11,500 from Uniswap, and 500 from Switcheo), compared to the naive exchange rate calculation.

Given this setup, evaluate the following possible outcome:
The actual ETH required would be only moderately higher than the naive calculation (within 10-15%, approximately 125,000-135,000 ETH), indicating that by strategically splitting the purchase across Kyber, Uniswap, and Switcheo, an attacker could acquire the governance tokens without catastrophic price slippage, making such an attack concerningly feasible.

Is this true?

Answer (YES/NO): NO